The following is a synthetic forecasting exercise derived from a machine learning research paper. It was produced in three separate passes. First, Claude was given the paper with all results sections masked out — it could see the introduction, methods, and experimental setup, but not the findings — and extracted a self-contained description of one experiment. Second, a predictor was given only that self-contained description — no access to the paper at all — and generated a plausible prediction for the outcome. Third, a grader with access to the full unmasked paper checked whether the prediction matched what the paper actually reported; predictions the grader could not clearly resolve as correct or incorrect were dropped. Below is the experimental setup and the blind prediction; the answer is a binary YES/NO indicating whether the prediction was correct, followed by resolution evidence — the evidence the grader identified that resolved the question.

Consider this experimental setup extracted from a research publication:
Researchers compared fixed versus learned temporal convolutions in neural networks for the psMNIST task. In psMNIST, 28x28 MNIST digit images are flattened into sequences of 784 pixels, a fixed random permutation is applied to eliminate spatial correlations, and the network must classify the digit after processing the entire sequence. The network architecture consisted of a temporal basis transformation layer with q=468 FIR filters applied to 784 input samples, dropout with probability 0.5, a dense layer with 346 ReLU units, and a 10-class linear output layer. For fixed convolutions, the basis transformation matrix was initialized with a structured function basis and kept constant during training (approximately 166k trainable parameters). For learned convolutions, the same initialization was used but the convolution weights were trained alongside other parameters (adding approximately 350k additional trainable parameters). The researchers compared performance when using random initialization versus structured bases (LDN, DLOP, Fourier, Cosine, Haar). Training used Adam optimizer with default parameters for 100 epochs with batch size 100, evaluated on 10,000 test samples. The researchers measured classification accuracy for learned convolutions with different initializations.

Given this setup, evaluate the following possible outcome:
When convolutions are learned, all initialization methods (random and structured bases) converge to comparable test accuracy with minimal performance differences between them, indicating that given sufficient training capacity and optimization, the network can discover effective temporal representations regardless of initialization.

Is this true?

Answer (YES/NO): YES